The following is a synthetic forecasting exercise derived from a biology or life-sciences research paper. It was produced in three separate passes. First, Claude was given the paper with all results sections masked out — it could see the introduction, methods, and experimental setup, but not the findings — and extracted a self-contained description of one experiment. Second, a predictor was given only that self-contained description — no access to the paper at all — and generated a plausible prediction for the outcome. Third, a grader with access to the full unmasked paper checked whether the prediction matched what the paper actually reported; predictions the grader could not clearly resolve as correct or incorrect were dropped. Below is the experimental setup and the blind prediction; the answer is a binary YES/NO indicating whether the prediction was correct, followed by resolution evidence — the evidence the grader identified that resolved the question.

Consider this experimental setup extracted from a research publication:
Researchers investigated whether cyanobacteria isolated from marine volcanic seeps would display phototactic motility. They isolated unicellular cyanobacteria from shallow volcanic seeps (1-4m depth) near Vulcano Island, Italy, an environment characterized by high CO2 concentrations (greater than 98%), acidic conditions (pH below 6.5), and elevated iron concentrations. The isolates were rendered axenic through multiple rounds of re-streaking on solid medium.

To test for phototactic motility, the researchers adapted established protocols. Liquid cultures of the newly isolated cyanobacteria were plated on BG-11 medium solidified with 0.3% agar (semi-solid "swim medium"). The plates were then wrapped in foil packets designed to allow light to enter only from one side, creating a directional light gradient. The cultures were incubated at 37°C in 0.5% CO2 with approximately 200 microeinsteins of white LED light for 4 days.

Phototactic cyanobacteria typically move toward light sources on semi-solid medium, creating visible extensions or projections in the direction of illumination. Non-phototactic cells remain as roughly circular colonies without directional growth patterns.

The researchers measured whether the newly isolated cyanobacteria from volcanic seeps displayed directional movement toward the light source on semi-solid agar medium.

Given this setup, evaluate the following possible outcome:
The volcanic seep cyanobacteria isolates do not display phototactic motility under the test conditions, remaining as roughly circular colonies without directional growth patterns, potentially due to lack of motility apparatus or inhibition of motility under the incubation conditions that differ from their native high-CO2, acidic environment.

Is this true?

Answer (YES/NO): NO